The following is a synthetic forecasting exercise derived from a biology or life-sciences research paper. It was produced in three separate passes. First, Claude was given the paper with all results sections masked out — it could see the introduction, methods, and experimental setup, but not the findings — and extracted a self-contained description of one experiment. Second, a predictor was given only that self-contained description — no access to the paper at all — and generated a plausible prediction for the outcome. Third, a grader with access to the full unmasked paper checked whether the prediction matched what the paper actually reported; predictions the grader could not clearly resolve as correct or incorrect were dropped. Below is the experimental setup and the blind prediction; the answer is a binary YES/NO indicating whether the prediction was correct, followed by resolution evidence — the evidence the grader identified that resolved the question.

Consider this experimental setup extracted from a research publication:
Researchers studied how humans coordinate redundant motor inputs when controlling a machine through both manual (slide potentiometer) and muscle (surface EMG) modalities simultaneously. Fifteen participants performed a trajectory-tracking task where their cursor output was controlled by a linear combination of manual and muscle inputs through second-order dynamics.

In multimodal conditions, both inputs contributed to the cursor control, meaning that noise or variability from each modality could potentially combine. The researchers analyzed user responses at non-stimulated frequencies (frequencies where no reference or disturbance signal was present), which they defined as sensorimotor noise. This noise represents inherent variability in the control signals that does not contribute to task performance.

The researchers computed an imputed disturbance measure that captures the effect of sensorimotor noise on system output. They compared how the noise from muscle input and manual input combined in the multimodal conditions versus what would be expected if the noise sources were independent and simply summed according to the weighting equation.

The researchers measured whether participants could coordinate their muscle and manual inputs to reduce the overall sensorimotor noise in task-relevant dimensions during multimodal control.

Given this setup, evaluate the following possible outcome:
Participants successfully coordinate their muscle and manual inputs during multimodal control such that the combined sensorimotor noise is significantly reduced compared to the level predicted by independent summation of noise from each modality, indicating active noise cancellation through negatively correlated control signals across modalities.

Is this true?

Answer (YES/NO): YES